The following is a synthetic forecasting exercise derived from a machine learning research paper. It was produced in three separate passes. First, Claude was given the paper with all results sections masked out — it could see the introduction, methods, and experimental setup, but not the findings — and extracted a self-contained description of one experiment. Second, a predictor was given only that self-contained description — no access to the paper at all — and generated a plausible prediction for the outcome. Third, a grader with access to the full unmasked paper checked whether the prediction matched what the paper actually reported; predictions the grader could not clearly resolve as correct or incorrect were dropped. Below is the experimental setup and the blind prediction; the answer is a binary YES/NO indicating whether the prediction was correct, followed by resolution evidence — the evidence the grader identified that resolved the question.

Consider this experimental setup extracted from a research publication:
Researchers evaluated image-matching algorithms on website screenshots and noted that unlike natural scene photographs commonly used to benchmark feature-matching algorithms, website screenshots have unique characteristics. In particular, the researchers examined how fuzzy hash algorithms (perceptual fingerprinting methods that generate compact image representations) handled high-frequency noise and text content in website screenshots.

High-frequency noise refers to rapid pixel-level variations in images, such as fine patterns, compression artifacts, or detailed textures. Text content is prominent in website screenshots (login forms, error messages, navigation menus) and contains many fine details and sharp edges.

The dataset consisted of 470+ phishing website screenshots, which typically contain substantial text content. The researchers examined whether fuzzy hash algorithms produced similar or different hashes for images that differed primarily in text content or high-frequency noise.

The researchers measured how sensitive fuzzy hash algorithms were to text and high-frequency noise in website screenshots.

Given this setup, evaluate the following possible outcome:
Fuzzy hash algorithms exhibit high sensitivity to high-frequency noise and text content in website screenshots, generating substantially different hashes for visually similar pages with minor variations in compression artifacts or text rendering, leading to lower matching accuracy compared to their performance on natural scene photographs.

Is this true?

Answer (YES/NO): NO